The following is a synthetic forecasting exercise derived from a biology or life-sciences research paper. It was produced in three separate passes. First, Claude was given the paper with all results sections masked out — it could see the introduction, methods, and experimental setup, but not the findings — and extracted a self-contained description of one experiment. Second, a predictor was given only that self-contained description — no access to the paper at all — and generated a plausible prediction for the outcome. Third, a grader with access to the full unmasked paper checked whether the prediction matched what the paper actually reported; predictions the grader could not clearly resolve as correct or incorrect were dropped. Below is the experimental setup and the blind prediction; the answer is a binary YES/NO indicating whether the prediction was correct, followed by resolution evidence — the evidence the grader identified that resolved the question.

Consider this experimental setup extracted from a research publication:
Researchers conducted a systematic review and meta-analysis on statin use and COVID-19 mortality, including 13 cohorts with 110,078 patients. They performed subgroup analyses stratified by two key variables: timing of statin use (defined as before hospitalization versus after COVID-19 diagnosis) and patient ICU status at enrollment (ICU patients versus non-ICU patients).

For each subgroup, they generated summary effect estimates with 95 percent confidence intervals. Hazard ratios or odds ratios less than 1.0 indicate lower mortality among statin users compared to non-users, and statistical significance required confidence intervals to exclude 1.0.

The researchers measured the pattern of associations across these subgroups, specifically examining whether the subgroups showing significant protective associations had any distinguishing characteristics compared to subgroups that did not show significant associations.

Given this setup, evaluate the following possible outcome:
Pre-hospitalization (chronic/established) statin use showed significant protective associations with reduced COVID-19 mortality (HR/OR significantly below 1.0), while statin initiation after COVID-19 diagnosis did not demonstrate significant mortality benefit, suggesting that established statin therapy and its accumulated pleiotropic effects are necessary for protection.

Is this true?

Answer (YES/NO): NO